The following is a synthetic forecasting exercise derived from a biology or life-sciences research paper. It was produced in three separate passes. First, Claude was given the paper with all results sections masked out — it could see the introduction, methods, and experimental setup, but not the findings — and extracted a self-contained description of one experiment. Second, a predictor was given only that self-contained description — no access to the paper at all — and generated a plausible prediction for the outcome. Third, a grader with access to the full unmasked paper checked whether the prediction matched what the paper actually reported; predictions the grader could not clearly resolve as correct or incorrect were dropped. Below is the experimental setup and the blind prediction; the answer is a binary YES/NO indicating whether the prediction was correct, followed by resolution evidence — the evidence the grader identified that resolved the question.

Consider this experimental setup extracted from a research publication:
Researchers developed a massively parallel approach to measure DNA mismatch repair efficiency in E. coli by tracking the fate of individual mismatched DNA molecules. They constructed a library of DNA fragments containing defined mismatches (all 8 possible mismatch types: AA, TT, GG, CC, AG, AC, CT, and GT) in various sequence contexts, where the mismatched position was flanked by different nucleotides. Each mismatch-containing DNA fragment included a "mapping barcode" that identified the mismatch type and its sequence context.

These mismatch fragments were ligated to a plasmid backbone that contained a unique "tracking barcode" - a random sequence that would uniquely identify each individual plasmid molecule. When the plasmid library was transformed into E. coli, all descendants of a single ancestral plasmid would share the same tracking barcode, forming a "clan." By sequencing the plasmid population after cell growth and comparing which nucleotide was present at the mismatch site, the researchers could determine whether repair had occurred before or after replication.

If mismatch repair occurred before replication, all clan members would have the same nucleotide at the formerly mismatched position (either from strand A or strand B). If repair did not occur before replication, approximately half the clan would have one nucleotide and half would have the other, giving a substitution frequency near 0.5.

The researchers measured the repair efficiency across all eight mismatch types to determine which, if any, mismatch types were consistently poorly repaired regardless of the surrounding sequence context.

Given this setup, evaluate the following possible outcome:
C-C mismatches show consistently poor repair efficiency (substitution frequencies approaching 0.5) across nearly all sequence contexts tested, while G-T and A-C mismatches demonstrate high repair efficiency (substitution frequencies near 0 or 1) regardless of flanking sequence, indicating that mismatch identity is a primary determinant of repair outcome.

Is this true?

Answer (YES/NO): YES